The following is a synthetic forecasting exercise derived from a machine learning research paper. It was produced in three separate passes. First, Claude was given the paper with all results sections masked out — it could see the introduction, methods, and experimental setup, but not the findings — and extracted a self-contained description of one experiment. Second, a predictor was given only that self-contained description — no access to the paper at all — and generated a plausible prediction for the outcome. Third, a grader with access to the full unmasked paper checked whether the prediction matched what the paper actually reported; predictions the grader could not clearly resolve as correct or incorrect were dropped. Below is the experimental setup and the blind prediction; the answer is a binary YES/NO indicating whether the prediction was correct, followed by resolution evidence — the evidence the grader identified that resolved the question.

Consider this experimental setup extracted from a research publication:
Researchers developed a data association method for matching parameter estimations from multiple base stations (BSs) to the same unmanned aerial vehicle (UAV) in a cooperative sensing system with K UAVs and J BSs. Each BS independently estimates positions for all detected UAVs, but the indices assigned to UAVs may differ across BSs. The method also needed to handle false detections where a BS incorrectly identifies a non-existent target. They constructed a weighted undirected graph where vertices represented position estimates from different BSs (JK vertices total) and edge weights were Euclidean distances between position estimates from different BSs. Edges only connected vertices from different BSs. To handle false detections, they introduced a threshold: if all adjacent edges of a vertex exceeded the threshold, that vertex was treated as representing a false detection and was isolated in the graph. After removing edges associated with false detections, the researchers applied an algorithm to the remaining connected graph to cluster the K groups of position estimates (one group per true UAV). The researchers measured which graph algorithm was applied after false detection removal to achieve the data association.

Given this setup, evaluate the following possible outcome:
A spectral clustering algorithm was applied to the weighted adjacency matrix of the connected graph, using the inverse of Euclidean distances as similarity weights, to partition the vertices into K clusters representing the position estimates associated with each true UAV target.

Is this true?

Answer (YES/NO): NO